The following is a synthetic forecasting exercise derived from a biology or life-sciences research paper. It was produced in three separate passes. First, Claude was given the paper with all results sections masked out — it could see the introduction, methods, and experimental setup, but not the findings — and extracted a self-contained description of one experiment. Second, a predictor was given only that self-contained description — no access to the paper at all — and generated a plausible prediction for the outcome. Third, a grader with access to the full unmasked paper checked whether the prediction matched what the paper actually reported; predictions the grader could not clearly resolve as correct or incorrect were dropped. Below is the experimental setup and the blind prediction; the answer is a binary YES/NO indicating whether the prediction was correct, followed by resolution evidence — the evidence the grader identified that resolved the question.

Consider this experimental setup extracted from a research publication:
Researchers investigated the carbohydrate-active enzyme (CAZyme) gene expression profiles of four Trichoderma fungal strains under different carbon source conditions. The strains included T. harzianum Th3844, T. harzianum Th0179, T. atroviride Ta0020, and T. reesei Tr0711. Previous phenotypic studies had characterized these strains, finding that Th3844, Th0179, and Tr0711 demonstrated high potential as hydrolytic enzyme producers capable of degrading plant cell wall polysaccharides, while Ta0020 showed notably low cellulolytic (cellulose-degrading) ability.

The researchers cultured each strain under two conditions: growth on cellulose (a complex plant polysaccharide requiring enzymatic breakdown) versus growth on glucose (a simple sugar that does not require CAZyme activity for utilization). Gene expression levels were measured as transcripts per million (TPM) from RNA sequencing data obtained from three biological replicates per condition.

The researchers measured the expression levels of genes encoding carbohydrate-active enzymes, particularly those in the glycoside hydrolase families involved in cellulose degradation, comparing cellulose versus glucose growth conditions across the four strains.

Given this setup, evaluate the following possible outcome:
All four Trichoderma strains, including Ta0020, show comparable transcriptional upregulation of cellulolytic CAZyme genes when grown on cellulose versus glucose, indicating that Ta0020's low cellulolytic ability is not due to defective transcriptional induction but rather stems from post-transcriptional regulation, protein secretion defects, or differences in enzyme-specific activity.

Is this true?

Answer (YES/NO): NO